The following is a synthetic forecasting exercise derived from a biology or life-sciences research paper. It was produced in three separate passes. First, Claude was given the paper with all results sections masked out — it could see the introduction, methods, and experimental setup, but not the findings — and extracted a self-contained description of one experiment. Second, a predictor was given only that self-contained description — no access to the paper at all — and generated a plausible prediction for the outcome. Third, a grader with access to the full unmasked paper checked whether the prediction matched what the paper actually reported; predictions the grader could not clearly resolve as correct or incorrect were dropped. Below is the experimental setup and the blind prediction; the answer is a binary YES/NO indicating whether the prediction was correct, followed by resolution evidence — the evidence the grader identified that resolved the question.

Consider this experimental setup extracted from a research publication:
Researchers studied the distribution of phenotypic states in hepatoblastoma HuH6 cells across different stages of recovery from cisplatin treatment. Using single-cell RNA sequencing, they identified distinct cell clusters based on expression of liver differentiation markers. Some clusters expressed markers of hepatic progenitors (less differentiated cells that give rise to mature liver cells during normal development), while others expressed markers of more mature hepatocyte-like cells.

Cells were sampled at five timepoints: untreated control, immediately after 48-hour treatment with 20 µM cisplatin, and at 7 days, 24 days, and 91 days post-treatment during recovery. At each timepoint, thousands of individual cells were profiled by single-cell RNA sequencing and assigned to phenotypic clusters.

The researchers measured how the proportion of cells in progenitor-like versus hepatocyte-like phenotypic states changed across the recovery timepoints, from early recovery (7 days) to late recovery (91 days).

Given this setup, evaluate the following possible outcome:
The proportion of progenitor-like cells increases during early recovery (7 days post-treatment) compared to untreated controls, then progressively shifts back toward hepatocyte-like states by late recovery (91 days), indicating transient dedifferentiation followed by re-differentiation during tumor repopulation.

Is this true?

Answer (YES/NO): YES